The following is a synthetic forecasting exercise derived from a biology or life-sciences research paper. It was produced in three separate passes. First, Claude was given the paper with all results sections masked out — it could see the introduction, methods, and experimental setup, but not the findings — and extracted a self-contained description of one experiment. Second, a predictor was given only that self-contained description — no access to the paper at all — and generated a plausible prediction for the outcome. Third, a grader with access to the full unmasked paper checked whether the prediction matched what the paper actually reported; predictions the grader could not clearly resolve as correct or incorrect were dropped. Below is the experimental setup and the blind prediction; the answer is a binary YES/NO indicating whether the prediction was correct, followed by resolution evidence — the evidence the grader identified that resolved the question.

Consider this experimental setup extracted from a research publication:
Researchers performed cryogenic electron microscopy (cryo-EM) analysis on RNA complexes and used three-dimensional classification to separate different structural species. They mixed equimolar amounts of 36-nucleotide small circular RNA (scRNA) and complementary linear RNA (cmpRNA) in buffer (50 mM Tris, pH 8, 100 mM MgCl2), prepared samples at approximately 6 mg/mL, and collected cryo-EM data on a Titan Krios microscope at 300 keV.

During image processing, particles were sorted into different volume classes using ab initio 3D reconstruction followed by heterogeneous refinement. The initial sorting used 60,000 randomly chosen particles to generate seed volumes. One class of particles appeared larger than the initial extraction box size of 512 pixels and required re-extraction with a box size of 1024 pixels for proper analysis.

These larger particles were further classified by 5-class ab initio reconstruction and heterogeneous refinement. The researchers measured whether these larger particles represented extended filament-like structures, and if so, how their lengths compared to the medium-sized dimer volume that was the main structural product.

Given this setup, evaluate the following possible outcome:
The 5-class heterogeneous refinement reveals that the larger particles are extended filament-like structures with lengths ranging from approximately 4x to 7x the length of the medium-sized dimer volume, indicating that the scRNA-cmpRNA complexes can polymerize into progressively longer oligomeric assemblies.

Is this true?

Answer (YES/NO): NO